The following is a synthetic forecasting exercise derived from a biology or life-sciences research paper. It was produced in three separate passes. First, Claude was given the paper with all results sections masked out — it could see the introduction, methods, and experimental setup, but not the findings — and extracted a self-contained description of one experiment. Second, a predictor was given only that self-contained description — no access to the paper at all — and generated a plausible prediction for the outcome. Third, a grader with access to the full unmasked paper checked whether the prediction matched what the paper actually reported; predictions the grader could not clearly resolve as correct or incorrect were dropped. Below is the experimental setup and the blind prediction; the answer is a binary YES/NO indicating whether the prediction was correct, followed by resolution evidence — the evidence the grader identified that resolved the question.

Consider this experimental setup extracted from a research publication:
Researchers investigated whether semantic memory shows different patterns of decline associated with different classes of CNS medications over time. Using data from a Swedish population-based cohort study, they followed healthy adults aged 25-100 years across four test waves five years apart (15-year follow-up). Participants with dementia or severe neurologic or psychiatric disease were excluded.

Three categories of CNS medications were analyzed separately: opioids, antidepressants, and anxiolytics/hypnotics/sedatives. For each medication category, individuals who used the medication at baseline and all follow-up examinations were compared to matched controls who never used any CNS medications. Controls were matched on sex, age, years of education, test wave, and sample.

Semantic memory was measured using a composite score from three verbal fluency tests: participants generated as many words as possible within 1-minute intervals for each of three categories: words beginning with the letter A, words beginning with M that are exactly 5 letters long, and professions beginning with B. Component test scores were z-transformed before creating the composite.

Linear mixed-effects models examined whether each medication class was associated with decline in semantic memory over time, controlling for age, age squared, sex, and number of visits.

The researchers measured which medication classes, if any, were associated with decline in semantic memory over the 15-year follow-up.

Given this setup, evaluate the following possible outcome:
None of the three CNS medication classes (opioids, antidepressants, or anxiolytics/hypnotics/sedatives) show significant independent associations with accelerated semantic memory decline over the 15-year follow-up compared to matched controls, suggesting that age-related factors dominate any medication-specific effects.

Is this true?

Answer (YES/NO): NO